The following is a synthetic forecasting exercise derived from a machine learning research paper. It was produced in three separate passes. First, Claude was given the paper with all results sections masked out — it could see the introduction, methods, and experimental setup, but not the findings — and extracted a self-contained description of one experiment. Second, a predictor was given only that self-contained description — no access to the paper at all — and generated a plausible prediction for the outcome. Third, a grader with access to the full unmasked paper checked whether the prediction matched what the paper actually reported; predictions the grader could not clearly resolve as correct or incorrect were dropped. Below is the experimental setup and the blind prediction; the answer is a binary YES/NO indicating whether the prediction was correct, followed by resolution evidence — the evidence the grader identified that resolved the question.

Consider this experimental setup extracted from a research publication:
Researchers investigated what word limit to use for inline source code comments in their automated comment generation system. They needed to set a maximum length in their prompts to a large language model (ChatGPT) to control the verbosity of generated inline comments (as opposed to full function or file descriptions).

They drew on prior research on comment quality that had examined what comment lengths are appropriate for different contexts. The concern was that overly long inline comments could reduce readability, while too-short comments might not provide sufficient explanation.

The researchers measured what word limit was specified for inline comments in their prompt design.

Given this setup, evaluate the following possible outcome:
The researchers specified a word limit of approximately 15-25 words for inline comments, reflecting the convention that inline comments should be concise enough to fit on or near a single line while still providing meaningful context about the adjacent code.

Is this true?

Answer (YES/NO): NO